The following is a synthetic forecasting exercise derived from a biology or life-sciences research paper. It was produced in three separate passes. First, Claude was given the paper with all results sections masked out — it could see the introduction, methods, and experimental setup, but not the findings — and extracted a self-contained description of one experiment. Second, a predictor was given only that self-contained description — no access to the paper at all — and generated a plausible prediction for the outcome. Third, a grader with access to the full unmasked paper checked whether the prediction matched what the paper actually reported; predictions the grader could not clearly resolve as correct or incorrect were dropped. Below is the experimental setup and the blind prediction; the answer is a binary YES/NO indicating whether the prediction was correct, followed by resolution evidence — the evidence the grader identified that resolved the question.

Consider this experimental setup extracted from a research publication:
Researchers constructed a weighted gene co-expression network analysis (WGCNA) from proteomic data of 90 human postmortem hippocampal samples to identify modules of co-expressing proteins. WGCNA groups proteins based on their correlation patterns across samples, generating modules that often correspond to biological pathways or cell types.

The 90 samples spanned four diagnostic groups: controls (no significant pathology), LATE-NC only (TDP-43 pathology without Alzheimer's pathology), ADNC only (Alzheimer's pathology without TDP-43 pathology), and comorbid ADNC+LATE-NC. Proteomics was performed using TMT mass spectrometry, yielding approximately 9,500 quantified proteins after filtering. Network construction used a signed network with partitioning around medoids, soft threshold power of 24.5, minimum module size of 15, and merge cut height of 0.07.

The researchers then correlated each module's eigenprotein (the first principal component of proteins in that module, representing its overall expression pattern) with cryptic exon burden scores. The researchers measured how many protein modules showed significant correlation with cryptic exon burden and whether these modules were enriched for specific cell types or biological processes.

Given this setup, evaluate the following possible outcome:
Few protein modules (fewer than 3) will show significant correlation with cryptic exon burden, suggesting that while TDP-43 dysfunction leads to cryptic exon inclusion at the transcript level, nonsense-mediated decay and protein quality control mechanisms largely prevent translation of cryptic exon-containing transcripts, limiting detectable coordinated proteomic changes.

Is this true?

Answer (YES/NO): NO